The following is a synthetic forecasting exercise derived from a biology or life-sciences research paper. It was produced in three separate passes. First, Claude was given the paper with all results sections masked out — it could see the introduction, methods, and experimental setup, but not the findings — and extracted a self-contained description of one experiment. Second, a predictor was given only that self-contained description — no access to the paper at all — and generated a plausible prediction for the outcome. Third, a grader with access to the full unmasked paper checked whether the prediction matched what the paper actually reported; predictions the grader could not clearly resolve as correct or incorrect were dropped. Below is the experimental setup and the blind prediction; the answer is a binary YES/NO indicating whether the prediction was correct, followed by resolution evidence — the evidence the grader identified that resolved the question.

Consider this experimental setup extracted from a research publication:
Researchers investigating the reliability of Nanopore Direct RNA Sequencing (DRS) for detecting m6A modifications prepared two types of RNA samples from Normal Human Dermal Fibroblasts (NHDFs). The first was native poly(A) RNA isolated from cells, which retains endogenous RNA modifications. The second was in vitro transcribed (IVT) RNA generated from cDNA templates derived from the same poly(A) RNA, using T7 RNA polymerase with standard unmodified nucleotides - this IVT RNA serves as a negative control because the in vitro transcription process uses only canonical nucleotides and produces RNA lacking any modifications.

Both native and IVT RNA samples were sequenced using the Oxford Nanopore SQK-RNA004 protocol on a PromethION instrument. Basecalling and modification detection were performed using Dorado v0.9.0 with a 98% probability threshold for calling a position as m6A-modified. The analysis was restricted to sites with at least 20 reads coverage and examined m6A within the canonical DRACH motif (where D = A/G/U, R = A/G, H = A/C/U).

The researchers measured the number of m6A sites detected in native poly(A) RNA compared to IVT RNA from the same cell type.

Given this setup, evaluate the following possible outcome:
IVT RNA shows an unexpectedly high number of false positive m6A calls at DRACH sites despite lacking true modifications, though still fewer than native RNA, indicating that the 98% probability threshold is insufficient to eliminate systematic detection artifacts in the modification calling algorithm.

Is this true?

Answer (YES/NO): NO